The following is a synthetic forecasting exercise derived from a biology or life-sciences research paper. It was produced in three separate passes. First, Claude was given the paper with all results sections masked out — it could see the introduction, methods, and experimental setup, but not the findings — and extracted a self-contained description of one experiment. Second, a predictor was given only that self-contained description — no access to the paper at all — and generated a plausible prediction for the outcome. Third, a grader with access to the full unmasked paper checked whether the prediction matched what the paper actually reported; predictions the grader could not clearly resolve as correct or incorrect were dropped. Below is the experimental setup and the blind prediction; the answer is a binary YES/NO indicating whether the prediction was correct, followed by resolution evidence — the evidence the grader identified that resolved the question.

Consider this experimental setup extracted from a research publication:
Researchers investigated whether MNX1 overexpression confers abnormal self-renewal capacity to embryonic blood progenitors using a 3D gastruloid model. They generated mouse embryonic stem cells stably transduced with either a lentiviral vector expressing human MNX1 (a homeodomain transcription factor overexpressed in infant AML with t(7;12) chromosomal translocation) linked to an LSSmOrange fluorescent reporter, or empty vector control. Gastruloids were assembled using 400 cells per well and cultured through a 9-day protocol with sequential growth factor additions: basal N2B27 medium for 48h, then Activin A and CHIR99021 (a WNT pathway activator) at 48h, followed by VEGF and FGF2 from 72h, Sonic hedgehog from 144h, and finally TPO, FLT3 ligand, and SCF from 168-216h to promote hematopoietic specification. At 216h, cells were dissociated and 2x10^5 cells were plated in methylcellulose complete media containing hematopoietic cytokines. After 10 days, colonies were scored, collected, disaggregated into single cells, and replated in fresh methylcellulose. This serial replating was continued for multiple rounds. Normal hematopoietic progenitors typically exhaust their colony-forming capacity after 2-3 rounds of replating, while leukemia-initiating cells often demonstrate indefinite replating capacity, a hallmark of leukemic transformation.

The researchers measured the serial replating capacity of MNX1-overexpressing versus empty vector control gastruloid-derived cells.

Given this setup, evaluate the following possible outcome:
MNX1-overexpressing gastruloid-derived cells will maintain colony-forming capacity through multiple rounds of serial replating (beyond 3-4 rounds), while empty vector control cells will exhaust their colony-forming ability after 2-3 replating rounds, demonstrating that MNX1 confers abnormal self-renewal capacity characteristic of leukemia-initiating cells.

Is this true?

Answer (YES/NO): YES